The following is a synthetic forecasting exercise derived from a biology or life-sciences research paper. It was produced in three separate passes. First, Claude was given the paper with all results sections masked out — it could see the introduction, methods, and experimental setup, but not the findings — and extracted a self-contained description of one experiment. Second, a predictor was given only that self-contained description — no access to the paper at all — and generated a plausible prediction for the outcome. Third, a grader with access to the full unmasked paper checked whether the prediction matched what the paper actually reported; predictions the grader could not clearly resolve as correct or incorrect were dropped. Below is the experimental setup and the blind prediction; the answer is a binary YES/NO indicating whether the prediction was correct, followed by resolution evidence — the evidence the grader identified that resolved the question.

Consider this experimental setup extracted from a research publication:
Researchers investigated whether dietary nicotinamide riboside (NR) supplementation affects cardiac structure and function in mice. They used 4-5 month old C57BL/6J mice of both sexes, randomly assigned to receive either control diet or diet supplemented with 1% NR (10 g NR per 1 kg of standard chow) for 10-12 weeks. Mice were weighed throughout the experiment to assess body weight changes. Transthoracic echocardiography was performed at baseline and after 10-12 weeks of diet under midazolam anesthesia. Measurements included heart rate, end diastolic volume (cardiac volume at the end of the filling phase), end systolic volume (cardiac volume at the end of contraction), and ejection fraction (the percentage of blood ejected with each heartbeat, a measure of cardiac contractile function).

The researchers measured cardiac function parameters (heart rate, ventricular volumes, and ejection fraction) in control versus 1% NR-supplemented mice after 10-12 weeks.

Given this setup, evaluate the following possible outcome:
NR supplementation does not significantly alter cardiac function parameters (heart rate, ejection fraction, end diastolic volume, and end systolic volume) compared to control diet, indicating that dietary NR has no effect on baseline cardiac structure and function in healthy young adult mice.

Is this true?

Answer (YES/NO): YES